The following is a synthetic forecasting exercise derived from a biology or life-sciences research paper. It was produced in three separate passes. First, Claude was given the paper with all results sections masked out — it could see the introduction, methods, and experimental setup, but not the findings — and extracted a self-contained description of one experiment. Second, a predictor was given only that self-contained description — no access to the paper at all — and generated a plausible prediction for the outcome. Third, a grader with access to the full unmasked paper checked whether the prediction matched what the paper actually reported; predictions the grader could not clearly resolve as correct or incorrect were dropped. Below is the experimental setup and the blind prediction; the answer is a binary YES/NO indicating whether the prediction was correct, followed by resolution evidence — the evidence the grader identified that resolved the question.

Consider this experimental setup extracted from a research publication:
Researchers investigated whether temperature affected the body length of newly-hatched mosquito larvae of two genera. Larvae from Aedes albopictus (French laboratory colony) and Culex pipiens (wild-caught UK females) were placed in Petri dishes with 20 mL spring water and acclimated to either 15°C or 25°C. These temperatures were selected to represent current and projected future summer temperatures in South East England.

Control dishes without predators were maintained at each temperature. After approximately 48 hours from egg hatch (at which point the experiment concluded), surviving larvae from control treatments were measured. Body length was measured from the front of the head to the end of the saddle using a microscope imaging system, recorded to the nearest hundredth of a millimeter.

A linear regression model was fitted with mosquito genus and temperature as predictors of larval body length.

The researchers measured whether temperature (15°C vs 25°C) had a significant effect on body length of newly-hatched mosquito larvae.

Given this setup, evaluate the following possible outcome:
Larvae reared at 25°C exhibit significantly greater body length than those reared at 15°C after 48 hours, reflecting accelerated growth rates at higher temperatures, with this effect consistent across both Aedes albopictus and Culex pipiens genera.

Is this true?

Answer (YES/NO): NO